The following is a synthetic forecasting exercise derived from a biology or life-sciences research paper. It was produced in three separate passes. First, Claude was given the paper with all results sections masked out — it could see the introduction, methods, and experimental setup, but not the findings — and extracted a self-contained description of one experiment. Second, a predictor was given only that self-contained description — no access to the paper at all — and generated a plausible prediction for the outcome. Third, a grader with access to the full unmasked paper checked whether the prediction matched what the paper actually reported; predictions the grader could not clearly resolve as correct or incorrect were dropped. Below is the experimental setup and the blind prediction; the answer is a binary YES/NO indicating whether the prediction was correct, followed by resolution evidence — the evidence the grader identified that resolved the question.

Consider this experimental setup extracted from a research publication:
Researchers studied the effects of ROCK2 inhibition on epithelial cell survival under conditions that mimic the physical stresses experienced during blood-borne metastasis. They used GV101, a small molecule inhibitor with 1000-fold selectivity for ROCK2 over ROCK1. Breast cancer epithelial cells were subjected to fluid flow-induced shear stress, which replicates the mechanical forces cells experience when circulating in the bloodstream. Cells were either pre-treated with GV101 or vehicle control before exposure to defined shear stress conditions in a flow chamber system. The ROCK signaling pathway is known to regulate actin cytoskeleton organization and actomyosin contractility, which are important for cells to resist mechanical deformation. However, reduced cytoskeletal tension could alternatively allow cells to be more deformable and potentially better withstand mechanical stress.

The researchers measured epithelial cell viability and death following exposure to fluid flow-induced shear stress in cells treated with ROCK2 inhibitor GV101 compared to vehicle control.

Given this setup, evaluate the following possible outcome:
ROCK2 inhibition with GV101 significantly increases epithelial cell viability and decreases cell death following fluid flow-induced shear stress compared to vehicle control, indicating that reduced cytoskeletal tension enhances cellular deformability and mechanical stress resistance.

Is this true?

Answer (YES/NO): NO